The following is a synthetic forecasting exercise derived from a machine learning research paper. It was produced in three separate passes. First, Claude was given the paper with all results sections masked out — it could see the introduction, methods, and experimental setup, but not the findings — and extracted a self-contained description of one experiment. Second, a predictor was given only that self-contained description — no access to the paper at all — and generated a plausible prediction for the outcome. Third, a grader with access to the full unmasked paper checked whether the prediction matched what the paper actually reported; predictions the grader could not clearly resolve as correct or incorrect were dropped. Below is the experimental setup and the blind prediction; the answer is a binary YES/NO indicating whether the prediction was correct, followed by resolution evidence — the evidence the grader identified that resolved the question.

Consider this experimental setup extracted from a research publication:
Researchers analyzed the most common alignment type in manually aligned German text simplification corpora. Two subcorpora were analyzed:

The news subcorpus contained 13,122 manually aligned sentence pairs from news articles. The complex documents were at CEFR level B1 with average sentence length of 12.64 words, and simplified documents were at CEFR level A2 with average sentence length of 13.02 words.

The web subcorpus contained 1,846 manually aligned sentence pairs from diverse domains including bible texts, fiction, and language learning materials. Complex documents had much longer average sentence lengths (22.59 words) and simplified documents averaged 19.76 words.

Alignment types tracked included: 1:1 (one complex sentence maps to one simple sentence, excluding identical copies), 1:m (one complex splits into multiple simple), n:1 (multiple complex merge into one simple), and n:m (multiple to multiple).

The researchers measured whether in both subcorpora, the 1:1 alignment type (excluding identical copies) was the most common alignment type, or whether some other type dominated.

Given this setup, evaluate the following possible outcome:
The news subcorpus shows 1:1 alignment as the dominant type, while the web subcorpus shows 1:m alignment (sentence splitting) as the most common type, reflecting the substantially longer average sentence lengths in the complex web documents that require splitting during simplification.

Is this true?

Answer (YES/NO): NO